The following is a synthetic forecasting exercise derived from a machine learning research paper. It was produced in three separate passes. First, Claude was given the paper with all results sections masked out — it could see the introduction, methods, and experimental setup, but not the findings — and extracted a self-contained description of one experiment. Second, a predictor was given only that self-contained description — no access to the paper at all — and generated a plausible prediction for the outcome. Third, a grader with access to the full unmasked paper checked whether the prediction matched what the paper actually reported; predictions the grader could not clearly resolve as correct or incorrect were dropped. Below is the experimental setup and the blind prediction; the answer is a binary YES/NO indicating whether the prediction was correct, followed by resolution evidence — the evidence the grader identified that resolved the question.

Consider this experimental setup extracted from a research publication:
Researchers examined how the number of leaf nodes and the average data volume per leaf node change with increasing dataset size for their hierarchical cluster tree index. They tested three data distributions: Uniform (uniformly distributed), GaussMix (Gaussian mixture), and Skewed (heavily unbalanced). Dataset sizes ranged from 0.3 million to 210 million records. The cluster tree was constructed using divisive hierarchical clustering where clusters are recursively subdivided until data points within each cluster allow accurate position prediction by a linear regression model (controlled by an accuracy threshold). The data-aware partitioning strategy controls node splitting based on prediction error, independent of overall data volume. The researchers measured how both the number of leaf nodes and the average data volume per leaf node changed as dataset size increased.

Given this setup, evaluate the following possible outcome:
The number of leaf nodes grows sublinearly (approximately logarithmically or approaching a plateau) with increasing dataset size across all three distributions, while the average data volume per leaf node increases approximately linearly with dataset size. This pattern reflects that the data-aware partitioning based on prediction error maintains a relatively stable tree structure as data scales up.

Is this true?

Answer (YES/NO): YES